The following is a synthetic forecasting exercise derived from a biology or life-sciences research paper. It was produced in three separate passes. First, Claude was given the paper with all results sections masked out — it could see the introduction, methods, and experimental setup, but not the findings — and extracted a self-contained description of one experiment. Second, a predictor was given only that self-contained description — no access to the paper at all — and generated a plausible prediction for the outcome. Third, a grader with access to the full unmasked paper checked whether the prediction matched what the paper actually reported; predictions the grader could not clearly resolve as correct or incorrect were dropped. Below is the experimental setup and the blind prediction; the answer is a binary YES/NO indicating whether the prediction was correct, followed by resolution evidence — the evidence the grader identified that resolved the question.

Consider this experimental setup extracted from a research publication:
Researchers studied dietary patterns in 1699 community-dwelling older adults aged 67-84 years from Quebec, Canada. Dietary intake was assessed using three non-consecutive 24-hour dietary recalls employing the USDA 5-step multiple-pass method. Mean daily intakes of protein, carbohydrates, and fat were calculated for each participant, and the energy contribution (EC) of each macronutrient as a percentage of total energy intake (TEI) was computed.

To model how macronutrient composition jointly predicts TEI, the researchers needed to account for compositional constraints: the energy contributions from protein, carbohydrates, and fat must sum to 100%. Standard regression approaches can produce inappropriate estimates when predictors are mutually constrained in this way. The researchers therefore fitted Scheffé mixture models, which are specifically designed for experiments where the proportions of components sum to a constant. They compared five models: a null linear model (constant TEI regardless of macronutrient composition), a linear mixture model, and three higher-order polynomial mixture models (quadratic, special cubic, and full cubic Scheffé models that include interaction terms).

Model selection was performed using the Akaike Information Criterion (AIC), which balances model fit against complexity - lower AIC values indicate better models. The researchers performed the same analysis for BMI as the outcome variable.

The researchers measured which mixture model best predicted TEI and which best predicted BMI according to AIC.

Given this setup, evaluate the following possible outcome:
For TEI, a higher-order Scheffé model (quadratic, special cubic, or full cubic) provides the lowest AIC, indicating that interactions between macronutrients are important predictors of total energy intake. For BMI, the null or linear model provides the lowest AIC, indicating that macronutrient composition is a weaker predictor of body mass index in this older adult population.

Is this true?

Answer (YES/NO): NO